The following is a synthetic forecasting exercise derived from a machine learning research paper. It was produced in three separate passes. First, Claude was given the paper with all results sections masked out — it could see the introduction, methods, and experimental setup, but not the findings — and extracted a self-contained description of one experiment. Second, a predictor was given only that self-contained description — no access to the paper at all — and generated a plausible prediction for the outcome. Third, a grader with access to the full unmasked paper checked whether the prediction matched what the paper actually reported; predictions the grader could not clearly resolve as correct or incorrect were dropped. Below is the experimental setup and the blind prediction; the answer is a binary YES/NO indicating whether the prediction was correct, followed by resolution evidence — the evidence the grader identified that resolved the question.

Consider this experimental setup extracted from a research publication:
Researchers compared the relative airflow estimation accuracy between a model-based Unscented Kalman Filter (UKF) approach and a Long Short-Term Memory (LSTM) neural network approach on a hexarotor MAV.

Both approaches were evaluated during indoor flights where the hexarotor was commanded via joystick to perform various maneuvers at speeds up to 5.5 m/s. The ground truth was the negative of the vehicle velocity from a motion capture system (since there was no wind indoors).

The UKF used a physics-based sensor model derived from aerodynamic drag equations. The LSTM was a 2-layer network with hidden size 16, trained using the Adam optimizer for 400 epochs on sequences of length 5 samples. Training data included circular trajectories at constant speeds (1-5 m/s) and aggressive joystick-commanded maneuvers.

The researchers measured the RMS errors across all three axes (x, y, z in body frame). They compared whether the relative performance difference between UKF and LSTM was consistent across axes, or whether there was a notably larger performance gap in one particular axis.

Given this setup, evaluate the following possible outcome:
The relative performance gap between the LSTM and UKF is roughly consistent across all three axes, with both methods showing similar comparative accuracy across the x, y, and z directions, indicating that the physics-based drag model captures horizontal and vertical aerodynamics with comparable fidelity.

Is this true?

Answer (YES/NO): NO